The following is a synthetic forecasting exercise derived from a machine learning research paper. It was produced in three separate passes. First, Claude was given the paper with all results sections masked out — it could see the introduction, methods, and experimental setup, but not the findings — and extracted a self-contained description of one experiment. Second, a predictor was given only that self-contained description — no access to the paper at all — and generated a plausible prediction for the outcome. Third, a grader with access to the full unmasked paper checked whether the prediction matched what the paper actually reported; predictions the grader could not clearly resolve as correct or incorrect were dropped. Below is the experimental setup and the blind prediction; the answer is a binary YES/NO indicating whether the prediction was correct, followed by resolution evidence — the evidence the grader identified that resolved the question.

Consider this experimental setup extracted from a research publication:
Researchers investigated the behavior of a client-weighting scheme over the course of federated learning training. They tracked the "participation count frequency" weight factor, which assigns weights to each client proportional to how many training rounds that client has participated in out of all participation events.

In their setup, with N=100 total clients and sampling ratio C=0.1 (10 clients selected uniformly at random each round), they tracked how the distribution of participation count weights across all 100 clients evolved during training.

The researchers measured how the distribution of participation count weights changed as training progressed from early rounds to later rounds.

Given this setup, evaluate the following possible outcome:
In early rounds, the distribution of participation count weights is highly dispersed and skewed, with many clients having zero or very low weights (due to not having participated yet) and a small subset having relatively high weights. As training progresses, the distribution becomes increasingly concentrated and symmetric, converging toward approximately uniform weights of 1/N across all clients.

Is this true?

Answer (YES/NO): YES